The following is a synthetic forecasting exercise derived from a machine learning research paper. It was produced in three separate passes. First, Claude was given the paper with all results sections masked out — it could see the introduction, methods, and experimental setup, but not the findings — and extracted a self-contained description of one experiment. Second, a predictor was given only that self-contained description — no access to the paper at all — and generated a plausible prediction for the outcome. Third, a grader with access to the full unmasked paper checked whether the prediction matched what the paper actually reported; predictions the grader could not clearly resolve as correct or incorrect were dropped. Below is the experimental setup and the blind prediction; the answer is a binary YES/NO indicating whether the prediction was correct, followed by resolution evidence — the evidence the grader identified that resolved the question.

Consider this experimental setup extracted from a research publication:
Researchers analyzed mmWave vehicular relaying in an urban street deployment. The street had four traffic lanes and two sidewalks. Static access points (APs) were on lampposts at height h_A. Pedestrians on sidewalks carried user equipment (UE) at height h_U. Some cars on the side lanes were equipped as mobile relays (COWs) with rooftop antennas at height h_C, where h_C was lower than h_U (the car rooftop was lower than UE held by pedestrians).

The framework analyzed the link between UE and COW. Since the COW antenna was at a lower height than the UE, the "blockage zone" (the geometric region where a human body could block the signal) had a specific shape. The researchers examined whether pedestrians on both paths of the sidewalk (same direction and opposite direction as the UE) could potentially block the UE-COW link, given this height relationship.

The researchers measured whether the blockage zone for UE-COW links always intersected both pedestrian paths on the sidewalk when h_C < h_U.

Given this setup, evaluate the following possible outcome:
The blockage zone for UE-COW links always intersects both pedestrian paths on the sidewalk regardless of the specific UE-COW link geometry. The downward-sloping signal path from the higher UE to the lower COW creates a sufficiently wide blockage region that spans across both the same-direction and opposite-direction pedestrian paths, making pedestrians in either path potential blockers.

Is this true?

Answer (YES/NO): YES